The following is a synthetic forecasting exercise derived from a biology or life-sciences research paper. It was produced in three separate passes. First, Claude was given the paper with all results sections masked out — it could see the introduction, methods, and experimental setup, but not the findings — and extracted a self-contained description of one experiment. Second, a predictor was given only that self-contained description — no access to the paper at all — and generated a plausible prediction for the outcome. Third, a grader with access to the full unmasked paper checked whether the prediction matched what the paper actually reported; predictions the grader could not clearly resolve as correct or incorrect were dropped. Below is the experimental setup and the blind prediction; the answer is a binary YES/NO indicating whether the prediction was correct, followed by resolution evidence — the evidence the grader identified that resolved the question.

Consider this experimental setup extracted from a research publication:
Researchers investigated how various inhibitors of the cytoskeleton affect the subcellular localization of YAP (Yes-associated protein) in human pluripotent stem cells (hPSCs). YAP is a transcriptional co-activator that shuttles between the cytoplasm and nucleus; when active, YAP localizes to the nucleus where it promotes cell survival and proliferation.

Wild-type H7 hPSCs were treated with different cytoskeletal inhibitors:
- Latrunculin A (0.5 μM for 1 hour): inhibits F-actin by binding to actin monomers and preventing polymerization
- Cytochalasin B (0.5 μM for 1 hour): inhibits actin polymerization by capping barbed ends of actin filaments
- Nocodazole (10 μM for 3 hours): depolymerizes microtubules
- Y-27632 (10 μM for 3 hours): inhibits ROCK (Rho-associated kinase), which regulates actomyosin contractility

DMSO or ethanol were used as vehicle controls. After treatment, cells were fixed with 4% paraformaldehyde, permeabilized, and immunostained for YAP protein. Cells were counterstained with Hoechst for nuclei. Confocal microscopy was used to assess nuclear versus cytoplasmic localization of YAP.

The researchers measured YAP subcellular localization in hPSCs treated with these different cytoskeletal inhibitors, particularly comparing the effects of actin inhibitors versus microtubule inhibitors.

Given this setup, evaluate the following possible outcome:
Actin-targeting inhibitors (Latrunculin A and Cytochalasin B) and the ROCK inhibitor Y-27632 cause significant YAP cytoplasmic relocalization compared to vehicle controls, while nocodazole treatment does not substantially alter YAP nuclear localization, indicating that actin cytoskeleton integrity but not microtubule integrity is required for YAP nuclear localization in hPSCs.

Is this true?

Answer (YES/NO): NO